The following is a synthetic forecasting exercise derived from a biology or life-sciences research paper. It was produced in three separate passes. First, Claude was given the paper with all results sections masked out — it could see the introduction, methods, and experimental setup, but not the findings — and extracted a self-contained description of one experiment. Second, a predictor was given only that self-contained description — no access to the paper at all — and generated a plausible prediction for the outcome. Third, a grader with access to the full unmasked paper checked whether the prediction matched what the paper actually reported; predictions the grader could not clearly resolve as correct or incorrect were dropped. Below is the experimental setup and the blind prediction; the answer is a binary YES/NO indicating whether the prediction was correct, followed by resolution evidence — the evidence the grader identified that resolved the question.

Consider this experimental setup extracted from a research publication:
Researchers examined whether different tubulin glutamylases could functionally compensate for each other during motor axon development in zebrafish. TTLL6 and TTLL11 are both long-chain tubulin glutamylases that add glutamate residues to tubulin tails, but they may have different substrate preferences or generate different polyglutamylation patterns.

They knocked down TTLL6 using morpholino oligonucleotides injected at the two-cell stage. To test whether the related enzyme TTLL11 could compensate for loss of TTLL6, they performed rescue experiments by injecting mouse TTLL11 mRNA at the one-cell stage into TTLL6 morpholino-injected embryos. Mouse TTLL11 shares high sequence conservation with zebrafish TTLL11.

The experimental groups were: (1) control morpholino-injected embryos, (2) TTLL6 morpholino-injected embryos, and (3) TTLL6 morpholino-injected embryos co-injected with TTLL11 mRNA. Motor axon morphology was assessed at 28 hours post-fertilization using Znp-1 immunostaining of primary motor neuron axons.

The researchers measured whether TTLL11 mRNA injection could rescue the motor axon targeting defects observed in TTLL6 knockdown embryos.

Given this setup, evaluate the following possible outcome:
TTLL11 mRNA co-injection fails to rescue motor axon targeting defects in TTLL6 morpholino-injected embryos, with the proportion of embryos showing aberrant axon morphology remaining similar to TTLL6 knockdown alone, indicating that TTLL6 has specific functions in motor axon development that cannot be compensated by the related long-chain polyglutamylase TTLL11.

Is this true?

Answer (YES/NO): YES